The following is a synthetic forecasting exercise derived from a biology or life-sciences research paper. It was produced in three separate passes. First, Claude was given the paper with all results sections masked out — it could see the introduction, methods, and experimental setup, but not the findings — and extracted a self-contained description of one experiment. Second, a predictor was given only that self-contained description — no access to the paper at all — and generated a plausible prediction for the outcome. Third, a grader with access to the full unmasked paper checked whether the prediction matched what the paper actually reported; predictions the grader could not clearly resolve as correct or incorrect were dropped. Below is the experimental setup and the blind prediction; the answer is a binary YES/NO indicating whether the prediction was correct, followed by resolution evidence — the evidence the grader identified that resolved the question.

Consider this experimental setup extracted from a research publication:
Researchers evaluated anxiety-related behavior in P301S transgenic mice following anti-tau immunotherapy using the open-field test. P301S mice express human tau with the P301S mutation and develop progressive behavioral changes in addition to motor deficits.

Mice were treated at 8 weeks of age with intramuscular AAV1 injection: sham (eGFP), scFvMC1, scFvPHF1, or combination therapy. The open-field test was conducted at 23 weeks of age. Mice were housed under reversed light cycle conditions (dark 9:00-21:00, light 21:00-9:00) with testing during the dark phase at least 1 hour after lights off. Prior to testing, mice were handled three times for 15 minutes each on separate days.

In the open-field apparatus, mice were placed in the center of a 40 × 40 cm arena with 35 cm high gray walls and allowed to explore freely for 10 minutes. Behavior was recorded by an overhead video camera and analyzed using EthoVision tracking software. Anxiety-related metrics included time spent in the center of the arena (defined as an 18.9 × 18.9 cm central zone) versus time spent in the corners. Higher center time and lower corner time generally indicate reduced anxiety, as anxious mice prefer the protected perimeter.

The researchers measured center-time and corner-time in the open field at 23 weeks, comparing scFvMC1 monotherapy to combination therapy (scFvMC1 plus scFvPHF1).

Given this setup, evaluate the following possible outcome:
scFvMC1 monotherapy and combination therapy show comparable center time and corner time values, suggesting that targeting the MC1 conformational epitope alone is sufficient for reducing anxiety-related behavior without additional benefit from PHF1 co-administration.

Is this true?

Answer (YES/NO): NO